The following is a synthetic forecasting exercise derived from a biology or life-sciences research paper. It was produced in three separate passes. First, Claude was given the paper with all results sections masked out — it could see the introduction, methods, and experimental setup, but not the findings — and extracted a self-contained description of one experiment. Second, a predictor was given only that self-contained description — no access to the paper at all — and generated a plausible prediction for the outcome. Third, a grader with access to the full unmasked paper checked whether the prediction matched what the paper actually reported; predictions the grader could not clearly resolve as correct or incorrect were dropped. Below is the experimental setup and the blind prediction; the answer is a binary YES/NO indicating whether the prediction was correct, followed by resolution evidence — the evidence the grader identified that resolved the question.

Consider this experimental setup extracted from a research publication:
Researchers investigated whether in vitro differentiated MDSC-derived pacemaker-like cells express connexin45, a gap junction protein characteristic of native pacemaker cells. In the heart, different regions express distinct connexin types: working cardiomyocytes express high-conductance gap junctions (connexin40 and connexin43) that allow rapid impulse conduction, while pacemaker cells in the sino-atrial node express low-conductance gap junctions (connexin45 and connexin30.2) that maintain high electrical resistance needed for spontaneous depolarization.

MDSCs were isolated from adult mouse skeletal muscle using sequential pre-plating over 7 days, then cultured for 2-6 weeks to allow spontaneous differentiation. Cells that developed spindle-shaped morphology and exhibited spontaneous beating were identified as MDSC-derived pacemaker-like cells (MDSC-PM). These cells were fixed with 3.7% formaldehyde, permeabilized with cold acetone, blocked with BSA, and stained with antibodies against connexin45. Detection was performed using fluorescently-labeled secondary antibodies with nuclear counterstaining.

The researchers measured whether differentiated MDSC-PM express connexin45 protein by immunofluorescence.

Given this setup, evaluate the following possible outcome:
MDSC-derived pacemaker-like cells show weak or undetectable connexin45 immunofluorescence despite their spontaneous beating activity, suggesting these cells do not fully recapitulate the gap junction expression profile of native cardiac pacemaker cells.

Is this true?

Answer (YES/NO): NO